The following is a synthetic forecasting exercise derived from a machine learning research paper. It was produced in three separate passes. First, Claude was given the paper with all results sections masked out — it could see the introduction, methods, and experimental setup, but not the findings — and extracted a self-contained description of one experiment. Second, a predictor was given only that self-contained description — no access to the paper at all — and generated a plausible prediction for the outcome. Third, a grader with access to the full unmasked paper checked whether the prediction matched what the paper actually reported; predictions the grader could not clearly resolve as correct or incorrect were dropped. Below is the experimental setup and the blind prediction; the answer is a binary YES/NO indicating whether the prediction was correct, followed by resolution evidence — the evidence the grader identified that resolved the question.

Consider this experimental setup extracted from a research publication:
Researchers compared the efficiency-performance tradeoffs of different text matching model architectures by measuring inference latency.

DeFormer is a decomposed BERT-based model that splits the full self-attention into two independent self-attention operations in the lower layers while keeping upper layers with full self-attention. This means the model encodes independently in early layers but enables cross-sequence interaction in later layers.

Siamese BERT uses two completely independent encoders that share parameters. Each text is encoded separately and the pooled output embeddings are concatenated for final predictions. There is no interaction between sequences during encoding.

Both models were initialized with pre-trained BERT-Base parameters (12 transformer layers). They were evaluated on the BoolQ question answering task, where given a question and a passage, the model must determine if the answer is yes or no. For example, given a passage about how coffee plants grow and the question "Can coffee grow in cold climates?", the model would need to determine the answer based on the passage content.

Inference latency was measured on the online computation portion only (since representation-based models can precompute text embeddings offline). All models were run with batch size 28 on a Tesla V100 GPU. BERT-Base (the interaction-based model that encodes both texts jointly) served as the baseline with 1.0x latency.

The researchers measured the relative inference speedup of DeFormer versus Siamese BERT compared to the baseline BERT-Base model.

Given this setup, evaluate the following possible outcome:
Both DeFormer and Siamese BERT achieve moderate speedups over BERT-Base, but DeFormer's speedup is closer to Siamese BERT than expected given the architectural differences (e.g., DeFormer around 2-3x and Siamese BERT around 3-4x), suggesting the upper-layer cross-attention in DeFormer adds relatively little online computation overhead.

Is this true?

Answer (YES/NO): NO